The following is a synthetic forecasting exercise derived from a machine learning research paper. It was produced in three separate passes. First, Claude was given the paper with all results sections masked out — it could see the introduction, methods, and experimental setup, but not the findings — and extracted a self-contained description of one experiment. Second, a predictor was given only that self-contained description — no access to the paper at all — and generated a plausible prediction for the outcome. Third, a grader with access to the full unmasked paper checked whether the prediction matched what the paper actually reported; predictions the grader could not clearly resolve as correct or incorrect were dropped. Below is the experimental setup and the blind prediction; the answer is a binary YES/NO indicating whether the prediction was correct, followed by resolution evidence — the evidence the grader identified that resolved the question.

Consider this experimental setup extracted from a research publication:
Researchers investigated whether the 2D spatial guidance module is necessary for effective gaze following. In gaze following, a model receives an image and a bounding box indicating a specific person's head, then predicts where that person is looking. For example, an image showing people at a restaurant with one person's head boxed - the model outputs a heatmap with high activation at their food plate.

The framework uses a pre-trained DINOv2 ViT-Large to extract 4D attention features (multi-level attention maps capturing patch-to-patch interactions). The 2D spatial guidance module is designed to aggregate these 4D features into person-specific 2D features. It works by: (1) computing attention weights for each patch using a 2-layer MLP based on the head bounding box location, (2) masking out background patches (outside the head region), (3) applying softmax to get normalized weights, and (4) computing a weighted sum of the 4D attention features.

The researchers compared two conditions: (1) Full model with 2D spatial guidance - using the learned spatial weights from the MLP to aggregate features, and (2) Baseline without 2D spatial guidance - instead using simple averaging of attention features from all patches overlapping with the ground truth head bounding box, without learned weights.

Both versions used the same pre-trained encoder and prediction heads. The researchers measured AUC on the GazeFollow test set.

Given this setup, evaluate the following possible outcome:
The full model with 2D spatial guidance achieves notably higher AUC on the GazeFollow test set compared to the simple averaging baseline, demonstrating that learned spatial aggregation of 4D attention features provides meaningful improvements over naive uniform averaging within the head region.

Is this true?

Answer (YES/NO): YES